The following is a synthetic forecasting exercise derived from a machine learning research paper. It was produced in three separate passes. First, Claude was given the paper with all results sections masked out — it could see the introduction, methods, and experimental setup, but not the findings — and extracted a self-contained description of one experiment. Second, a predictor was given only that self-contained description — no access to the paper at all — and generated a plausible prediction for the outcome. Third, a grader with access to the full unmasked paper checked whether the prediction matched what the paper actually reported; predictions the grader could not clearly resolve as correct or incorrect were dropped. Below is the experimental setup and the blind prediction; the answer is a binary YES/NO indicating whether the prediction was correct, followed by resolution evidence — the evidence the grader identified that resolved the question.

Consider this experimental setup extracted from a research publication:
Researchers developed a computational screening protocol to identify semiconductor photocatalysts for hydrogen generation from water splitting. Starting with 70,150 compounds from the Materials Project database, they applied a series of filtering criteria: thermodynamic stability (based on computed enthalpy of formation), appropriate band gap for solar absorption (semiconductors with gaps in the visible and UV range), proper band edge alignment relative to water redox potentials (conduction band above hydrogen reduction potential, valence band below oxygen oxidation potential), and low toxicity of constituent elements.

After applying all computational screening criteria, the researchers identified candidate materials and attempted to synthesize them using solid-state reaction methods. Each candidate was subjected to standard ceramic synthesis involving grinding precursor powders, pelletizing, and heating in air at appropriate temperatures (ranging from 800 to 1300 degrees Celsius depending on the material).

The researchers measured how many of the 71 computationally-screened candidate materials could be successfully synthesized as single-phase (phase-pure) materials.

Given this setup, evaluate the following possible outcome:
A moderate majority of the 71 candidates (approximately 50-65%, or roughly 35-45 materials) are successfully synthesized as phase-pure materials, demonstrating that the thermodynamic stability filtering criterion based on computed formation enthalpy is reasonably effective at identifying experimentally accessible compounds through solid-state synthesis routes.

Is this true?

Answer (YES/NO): NO